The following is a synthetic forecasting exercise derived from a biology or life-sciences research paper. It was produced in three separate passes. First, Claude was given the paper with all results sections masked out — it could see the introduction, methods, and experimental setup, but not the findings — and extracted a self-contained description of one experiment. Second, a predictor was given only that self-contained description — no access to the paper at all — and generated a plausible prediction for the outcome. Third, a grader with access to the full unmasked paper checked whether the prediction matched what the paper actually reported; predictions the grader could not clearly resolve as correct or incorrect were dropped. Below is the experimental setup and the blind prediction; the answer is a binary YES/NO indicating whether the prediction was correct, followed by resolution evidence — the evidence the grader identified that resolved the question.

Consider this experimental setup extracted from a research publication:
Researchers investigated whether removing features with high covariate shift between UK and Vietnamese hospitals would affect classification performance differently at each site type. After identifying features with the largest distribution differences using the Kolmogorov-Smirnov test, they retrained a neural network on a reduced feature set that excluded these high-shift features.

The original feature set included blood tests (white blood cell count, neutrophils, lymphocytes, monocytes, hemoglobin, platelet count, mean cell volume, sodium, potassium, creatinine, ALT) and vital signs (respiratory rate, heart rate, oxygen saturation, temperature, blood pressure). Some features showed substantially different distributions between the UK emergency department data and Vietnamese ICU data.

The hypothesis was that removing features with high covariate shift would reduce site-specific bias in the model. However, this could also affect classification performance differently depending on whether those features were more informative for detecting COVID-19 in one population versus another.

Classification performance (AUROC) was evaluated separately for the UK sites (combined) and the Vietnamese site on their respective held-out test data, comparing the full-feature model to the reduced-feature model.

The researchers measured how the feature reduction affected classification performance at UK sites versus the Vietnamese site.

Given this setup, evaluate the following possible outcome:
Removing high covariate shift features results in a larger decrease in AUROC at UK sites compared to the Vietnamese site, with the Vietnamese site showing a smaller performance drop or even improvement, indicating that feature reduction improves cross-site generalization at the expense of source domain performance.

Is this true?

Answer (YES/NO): NO